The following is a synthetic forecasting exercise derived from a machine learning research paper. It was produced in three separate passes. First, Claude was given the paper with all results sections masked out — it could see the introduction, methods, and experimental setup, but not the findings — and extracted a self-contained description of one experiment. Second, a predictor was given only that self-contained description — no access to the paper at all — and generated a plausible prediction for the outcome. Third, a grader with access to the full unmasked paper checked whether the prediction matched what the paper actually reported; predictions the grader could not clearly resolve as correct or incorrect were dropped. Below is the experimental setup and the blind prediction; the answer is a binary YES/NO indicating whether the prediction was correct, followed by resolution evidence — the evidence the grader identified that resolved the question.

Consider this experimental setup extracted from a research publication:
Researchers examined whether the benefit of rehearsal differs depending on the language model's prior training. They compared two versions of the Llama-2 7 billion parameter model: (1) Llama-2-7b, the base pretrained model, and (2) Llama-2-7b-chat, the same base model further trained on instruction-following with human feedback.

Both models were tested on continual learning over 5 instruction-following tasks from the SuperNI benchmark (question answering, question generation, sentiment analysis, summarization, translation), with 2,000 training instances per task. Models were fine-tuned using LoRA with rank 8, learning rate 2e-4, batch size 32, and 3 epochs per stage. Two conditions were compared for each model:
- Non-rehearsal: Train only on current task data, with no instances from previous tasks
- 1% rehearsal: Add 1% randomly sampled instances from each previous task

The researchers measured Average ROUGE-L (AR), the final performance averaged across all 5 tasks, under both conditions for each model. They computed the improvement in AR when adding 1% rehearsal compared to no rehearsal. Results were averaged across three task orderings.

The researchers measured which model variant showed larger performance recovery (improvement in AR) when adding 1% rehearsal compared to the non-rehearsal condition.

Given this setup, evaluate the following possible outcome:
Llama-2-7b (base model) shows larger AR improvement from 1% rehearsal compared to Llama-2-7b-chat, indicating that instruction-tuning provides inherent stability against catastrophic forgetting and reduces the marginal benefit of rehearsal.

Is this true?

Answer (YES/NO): YES